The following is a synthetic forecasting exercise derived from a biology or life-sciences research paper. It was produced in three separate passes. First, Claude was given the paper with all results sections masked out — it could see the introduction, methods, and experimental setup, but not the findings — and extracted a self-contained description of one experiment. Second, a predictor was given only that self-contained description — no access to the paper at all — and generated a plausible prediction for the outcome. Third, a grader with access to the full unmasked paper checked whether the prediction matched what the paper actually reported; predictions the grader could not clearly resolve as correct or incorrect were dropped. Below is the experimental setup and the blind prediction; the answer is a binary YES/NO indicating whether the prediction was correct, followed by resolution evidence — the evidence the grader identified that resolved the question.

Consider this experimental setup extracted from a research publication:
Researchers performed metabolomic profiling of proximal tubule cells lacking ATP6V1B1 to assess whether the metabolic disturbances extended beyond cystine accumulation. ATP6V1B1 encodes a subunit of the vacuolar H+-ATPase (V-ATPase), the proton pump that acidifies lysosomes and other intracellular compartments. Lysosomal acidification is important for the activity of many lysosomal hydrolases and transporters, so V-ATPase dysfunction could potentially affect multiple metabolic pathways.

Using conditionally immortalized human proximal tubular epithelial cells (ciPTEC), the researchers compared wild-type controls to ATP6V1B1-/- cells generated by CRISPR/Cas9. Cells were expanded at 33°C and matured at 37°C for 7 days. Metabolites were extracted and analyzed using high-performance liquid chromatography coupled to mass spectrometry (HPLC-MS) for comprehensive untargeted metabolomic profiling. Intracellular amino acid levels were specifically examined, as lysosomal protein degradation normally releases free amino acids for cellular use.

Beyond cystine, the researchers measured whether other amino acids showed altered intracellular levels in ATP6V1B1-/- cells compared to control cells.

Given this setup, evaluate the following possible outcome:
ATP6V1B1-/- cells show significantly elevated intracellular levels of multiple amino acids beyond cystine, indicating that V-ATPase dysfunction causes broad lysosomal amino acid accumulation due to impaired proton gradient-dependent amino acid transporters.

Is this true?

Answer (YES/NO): NO